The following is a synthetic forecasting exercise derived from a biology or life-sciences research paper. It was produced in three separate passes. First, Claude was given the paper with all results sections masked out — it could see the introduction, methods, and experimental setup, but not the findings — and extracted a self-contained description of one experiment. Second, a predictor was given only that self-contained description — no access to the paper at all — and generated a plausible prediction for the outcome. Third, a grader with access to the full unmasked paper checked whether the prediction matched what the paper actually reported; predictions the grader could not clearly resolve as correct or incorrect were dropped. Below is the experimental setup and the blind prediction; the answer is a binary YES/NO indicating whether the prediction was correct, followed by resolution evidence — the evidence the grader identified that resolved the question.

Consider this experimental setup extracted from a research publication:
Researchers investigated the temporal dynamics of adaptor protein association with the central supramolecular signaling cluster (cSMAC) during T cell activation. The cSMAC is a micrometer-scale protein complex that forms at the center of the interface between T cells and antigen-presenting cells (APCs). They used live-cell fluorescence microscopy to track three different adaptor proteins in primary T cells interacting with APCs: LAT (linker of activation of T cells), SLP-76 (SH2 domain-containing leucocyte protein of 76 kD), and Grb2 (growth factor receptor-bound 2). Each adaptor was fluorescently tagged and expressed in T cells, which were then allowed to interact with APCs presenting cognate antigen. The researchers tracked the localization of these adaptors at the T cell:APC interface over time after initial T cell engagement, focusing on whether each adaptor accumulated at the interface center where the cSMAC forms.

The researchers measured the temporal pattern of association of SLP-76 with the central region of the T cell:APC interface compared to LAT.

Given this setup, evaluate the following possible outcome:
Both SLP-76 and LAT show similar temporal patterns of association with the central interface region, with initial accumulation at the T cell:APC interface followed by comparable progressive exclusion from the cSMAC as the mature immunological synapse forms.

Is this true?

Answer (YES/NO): NO